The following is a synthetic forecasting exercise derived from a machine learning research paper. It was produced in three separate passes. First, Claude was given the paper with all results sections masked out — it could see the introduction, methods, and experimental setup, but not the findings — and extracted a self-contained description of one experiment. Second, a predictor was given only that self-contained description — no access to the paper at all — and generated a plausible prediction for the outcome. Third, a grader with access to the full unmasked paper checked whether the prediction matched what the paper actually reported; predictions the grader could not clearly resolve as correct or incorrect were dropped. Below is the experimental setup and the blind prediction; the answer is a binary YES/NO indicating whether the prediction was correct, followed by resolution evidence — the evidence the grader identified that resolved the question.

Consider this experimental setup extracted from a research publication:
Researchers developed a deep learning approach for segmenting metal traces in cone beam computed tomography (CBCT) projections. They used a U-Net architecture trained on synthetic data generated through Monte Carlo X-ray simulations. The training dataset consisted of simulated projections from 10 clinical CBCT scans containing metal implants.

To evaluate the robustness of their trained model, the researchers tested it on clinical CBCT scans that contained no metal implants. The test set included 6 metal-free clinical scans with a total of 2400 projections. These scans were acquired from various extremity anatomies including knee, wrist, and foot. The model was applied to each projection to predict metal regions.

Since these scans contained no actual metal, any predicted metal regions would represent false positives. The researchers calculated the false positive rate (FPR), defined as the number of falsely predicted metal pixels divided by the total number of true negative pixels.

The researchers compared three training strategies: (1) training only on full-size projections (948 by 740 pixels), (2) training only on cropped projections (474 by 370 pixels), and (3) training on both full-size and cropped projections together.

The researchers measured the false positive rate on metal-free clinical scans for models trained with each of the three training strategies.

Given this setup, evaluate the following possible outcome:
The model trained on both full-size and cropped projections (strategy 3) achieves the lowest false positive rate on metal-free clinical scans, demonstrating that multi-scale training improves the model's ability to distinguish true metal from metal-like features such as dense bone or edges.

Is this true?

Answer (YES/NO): YES